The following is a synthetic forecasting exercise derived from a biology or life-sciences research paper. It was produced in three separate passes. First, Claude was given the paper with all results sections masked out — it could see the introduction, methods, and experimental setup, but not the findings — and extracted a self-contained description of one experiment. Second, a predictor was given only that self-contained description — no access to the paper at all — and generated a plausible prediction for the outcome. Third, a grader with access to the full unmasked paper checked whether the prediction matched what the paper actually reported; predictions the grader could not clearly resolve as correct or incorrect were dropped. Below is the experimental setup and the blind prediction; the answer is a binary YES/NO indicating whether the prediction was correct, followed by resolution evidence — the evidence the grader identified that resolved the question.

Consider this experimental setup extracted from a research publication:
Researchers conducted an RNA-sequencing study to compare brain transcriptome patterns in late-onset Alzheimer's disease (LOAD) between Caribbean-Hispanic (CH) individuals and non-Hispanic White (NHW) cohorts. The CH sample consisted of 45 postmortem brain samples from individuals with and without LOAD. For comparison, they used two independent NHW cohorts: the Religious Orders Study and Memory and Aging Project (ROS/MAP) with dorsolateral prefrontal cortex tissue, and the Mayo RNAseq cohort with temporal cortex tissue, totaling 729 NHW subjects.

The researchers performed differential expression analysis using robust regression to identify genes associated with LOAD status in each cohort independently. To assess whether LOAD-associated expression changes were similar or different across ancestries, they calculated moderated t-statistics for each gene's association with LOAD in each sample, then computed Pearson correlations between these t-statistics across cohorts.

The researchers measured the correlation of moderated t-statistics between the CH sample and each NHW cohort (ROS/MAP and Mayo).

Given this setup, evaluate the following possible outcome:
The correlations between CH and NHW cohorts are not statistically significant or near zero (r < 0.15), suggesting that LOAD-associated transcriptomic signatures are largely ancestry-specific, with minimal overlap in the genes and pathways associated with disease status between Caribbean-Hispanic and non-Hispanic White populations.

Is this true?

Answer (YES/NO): NO